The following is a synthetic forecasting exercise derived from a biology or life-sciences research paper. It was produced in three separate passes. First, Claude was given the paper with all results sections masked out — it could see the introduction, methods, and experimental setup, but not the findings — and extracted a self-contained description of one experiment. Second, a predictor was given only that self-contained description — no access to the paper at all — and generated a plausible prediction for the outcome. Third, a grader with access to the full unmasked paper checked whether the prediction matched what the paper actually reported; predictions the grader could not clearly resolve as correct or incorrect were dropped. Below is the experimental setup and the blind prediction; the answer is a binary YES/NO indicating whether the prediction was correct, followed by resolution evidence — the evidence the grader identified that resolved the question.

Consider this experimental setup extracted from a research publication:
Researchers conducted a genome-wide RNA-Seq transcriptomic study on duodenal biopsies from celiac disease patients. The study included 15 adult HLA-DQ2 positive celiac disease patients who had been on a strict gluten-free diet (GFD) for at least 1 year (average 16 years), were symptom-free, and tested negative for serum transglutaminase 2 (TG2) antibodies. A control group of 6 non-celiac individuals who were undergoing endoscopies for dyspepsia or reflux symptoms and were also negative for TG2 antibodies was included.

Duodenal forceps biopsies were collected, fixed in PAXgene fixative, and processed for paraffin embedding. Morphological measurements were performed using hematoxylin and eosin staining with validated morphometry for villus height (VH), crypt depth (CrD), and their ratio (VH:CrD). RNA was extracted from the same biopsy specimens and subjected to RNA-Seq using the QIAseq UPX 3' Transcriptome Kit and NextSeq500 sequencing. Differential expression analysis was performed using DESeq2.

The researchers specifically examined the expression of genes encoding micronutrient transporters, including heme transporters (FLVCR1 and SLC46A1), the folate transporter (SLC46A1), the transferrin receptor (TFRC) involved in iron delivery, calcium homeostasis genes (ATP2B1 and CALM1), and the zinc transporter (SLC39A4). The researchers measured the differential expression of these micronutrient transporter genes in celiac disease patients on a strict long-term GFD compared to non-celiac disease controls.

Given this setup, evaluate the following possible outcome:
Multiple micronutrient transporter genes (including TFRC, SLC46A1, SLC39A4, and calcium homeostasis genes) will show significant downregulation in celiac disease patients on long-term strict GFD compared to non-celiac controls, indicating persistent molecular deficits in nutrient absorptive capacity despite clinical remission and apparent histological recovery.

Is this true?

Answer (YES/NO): NO